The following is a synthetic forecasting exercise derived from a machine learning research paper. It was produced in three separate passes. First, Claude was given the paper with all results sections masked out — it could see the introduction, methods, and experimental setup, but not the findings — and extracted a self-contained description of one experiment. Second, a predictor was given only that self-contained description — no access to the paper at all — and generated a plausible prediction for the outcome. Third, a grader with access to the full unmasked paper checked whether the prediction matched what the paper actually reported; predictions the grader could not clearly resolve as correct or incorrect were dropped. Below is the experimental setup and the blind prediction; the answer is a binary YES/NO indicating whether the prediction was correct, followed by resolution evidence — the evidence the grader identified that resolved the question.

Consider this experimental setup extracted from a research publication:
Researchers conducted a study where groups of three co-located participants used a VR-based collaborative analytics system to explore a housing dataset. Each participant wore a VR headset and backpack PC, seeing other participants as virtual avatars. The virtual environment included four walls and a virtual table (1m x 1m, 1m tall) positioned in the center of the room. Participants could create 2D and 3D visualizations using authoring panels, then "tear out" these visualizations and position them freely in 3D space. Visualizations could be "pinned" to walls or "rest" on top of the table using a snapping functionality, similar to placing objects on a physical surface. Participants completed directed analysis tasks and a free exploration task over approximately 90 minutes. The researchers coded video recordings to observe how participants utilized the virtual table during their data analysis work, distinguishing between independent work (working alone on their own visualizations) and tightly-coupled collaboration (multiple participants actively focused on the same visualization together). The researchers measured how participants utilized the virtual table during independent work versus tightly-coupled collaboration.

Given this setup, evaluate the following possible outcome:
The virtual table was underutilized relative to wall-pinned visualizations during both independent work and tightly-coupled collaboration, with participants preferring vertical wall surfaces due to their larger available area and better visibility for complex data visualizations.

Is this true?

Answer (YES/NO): NO